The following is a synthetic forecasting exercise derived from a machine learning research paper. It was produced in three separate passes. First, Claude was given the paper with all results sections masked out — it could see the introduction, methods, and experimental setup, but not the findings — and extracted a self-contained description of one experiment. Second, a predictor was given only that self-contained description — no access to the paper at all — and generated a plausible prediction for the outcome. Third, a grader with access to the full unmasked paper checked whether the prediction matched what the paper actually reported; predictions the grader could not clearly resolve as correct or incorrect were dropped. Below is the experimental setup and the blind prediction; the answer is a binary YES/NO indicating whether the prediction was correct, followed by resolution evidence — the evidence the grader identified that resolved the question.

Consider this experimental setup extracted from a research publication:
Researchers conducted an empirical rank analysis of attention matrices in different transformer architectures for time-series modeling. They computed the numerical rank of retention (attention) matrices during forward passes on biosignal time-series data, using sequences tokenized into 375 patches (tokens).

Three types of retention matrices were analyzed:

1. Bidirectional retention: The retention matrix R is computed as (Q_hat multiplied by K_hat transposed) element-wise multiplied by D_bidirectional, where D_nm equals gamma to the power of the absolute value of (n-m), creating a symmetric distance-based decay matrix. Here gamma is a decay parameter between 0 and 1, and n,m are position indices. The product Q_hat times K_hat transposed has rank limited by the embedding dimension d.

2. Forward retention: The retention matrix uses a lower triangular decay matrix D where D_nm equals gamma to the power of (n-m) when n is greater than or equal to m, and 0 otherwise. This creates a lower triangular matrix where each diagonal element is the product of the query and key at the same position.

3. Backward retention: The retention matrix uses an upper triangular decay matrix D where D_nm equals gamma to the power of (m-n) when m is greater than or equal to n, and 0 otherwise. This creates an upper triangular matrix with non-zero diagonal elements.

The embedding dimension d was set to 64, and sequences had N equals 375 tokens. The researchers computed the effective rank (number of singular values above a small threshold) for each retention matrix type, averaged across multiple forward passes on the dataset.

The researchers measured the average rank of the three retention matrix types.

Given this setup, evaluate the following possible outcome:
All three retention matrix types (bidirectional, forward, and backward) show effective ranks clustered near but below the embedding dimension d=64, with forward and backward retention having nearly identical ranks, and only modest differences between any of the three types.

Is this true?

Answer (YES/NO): NO